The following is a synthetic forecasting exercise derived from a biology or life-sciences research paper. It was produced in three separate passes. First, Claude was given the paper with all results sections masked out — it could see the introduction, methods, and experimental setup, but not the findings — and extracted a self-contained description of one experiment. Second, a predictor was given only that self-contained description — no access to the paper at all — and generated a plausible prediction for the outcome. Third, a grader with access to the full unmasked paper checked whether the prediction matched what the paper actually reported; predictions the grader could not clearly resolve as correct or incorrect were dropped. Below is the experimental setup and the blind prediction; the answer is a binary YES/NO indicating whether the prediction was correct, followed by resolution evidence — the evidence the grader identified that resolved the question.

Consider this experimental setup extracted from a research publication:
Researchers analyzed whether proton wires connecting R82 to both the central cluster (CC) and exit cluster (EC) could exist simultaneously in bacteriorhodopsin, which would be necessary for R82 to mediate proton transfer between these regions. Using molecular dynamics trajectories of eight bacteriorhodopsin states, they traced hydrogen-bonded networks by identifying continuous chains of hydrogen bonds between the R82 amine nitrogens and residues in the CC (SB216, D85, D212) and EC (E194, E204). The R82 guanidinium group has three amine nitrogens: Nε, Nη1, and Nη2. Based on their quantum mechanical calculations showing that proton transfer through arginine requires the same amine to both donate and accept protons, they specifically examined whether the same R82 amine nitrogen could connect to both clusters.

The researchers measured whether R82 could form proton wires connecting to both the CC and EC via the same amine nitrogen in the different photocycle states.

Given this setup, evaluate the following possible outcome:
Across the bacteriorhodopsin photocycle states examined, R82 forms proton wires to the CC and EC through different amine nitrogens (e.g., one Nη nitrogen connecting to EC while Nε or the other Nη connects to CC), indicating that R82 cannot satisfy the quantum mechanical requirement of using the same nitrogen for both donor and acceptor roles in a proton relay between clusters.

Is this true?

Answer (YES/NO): NO